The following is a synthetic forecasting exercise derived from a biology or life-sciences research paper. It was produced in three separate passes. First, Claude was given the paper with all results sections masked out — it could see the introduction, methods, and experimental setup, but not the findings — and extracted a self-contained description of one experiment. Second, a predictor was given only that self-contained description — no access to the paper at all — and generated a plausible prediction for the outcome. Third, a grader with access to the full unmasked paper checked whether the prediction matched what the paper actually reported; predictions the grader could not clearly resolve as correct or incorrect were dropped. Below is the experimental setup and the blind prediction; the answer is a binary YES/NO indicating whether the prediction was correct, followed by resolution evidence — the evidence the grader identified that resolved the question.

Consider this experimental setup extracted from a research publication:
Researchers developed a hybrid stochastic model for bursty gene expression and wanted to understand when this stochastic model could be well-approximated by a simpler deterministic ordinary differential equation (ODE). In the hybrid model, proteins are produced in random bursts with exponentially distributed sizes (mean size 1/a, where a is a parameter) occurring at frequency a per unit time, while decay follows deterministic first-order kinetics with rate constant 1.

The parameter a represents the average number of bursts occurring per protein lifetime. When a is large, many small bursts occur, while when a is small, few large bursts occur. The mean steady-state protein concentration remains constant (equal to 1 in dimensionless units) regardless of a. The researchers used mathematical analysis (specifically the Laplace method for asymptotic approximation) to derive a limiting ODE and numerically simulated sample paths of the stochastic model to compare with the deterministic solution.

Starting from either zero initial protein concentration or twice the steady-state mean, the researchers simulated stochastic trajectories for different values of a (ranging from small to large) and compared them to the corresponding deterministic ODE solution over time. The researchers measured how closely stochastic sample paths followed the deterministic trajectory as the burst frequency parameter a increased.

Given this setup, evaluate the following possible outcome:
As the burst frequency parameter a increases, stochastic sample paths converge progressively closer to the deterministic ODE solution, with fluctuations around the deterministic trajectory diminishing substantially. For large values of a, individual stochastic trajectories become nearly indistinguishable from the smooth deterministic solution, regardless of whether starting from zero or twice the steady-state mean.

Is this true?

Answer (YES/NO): YES